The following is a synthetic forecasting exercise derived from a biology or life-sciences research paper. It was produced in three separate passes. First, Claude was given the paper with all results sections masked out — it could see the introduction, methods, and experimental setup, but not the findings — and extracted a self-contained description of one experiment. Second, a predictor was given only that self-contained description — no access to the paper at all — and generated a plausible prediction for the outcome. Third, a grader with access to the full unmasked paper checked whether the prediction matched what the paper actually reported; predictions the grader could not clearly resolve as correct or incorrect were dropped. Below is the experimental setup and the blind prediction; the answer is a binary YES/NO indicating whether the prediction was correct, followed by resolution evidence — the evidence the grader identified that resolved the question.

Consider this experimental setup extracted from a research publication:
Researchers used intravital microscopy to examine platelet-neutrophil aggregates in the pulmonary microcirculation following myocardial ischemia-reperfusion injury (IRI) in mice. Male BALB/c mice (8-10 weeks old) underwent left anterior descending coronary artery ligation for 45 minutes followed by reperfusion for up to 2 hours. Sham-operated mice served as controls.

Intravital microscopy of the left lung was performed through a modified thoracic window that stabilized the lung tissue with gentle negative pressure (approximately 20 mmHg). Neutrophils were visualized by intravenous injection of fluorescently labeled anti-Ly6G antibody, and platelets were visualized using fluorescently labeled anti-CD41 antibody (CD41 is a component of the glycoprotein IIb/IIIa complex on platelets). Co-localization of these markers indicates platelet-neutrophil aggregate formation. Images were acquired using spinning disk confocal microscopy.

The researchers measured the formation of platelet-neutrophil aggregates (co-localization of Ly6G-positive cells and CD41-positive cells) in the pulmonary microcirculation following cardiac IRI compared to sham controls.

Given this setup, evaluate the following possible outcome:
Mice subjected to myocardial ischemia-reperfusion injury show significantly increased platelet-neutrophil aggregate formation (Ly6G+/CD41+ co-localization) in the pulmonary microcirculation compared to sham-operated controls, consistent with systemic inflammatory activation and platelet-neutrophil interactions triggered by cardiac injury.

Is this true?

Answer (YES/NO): YES